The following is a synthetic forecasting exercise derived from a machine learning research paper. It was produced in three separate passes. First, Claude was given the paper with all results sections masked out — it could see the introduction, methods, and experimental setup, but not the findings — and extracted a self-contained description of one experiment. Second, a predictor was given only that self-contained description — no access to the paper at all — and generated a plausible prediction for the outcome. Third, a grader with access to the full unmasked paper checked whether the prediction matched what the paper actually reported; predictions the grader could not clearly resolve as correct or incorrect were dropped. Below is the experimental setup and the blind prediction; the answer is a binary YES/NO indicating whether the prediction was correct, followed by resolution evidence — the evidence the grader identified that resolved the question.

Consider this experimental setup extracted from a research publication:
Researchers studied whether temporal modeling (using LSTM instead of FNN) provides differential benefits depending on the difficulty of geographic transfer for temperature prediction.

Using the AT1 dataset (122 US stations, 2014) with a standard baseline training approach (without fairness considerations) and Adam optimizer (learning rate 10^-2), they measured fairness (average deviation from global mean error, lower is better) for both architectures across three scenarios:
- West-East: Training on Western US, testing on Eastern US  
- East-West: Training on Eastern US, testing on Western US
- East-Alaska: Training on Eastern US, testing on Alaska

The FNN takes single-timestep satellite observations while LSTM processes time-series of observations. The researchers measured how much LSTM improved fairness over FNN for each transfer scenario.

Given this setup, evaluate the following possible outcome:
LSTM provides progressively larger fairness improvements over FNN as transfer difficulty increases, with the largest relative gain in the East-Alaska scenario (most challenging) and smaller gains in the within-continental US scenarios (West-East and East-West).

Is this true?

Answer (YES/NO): YES